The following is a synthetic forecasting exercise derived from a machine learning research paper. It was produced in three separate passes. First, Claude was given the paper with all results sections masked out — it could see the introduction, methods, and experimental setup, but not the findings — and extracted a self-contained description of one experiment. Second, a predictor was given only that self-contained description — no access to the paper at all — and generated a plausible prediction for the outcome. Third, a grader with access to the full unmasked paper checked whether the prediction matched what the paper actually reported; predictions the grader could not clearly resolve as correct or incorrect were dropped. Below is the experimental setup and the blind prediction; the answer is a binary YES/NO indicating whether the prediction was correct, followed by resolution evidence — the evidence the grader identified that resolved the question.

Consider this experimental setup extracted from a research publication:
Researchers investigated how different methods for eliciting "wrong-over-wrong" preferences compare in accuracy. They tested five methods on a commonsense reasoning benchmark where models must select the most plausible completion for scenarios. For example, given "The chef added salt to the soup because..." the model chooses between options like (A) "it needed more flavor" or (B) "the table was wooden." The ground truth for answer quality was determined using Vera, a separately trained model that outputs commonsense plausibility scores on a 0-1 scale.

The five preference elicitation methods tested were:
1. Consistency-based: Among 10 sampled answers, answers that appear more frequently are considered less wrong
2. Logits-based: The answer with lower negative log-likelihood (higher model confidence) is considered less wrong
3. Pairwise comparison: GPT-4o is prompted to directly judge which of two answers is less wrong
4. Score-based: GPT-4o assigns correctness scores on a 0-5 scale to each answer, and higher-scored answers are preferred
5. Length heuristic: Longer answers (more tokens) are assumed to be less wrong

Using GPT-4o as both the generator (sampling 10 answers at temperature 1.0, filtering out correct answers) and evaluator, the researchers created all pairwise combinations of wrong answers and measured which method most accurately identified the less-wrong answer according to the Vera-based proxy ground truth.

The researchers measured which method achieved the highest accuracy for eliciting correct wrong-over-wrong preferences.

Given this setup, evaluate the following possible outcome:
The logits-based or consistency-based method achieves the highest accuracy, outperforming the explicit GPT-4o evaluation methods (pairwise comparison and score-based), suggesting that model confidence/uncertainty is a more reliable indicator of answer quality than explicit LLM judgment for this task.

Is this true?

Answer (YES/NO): NO